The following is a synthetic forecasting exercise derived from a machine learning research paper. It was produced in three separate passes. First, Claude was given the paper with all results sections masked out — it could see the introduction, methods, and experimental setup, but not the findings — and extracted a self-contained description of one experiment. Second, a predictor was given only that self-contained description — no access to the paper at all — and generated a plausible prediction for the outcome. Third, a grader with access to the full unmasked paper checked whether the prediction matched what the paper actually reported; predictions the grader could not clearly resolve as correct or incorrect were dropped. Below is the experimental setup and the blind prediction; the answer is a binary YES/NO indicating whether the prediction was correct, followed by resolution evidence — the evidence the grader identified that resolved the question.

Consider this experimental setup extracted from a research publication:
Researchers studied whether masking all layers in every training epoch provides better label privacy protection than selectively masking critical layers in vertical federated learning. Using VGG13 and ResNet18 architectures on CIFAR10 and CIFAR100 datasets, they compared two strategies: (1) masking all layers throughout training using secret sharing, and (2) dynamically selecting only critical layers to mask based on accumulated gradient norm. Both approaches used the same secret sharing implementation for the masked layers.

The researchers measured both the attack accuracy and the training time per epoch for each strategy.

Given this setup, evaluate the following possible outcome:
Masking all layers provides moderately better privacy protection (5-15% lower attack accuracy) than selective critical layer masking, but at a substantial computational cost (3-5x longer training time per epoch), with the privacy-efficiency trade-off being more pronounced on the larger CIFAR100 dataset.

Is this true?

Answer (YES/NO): NO